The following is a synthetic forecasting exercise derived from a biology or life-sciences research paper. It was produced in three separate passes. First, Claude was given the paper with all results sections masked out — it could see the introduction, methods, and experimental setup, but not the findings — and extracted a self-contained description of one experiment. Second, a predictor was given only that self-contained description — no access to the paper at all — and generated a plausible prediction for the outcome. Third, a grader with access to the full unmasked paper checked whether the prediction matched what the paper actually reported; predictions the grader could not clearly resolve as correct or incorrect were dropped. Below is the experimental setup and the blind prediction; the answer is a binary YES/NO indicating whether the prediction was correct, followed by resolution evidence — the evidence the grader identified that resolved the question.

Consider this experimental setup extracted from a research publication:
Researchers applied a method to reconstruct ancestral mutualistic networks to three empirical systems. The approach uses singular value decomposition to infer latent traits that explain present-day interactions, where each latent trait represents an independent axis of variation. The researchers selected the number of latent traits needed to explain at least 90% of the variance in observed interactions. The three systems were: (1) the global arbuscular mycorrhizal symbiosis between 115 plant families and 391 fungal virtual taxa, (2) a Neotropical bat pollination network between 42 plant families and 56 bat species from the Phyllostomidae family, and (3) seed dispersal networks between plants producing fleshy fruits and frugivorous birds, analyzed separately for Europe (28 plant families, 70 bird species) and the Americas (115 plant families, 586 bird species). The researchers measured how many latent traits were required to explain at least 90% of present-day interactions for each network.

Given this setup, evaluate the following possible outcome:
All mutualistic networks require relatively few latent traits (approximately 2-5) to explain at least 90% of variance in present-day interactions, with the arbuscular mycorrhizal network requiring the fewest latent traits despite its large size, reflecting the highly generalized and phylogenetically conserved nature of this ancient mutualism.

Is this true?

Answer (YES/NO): NO